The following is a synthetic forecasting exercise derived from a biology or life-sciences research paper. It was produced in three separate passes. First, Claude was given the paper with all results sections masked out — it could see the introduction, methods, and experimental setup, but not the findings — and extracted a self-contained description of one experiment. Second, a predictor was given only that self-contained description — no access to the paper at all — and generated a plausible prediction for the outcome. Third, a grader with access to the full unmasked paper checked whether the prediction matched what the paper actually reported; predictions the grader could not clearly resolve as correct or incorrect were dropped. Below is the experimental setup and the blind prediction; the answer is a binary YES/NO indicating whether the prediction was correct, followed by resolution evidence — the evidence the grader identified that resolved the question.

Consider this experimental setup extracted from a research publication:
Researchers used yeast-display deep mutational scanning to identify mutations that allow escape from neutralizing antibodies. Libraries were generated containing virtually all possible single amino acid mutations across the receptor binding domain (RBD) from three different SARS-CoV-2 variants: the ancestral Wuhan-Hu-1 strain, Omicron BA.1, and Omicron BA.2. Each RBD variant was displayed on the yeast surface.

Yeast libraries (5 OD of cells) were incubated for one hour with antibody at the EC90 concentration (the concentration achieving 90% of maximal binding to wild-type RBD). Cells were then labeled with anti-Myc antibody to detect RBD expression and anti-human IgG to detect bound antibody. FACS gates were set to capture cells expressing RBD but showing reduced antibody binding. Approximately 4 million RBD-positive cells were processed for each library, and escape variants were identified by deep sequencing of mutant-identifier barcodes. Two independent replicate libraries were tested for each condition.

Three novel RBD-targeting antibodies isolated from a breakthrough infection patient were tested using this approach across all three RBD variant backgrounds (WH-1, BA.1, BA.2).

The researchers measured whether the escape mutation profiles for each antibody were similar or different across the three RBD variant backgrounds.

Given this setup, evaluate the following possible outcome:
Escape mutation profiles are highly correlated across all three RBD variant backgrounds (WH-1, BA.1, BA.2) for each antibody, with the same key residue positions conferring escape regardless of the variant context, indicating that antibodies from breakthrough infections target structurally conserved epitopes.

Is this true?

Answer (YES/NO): NO